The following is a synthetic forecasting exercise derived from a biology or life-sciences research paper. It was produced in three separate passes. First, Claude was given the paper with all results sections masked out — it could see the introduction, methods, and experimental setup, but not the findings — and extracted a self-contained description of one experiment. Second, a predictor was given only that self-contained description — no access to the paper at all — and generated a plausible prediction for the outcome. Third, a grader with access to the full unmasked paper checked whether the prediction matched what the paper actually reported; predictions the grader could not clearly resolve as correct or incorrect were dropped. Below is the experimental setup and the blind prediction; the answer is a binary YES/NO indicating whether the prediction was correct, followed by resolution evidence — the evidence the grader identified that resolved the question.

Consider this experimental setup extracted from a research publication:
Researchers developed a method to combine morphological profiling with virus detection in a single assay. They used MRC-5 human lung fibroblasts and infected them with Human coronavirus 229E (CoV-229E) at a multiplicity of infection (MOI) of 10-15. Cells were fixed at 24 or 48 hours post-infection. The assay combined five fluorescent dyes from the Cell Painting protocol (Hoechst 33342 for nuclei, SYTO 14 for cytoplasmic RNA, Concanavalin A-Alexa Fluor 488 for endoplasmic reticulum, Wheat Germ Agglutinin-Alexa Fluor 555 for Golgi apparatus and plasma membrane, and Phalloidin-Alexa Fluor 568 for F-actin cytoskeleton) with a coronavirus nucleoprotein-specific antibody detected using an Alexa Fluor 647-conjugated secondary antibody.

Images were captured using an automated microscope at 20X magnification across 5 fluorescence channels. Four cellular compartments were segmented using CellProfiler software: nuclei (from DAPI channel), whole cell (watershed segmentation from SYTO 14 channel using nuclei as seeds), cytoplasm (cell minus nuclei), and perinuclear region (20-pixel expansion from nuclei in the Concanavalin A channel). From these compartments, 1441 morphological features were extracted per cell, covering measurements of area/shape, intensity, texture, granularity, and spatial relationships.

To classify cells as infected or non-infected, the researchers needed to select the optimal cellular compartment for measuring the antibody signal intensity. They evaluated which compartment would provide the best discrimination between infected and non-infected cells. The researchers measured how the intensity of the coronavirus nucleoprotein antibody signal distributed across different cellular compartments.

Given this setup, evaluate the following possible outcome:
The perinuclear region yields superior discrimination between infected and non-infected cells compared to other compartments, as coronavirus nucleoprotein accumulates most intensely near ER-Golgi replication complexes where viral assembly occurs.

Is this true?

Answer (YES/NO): YES